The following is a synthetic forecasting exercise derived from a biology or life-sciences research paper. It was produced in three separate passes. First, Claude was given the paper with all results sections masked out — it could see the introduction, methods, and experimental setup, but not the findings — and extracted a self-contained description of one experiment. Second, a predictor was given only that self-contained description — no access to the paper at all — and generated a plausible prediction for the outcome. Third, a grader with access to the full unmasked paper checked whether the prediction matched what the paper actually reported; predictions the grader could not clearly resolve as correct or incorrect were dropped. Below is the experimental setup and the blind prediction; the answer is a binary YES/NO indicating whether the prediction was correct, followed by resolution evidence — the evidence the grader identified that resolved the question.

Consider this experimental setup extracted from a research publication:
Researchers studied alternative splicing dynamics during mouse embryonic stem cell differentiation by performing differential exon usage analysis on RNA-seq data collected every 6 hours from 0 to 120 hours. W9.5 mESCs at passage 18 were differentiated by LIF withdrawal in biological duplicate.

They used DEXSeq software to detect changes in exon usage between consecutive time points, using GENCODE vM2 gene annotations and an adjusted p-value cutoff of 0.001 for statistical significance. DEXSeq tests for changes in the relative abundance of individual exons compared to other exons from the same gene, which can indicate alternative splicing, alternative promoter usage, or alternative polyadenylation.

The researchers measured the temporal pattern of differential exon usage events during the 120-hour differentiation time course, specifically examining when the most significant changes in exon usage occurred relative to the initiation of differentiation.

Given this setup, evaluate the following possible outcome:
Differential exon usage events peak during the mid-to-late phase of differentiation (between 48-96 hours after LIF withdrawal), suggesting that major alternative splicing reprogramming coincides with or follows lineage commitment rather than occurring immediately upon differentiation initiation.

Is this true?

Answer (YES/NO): NO